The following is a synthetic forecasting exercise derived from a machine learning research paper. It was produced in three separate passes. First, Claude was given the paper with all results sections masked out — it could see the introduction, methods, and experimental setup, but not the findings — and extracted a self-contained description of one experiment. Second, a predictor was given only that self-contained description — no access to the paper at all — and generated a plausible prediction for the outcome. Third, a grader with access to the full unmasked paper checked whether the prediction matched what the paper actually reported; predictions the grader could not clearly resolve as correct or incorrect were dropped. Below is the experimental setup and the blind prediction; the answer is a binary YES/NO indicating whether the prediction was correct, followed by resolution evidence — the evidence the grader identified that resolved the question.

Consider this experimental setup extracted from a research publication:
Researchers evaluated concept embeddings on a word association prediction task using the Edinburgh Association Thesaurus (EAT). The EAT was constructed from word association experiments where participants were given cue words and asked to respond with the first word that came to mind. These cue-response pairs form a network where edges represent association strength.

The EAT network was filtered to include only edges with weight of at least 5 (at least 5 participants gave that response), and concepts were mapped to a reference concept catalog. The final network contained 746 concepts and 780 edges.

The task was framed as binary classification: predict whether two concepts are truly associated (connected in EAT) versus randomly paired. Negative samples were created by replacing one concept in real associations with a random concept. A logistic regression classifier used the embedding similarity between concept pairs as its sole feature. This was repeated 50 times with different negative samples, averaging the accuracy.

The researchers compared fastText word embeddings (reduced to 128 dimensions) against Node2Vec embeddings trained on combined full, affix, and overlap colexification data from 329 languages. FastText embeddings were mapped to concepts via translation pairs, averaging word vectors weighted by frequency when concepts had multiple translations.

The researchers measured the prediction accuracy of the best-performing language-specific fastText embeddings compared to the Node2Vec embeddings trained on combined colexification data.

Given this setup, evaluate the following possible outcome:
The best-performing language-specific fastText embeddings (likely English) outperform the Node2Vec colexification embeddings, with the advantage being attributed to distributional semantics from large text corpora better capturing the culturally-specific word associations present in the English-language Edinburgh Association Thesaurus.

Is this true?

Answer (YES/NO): YES